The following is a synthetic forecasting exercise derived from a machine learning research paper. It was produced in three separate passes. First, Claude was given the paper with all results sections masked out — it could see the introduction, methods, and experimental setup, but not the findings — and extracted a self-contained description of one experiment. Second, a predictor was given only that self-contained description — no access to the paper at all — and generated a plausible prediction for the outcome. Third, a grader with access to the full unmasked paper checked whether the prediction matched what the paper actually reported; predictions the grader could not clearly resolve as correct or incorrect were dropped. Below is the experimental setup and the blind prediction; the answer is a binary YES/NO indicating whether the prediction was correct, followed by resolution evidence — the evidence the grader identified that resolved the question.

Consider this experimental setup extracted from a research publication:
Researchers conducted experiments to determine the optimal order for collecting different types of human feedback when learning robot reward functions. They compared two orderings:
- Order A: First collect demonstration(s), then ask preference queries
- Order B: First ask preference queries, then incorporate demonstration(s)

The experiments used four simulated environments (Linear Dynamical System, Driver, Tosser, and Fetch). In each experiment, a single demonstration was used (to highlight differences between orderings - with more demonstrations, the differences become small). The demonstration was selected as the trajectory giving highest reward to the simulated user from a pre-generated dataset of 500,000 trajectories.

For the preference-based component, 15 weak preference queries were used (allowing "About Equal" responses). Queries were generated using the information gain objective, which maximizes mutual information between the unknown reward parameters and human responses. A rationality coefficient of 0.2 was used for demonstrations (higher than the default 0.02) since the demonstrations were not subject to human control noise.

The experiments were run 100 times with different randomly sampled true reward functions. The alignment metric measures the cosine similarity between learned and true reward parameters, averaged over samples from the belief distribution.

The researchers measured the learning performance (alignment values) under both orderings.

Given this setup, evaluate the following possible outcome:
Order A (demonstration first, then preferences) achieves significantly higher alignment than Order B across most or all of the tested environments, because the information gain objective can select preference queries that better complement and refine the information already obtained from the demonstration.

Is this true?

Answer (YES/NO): NO